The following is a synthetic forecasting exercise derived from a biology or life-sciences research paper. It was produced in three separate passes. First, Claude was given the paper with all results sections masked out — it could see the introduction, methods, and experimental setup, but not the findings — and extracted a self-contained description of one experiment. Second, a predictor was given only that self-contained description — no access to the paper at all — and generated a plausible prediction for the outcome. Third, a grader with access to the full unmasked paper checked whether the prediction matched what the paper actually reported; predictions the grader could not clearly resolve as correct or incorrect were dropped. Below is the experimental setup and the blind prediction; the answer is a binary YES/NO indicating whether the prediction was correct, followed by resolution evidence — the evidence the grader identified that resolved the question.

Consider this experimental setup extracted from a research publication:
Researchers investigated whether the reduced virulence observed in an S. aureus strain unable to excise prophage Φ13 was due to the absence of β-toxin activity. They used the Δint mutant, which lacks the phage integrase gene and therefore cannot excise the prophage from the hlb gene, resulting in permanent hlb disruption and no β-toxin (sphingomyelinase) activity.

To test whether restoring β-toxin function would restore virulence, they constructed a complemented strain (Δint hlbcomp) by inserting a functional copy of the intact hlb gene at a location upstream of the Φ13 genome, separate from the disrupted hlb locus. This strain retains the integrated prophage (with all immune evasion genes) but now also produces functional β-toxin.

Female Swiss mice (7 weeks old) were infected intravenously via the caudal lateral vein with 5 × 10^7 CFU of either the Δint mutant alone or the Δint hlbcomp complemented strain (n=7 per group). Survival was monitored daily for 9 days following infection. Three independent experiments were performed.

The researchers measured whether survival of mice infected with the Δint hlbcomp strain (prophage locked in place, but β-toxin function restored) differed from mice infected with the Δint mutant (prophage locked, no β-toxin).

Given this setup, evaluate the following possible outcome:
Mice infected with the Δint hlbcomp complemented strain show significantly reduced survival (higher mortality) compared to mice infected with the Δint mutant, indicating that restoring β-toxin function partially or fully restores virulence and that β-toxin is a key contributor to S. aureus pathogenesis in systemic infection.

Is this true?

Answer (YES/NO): YES